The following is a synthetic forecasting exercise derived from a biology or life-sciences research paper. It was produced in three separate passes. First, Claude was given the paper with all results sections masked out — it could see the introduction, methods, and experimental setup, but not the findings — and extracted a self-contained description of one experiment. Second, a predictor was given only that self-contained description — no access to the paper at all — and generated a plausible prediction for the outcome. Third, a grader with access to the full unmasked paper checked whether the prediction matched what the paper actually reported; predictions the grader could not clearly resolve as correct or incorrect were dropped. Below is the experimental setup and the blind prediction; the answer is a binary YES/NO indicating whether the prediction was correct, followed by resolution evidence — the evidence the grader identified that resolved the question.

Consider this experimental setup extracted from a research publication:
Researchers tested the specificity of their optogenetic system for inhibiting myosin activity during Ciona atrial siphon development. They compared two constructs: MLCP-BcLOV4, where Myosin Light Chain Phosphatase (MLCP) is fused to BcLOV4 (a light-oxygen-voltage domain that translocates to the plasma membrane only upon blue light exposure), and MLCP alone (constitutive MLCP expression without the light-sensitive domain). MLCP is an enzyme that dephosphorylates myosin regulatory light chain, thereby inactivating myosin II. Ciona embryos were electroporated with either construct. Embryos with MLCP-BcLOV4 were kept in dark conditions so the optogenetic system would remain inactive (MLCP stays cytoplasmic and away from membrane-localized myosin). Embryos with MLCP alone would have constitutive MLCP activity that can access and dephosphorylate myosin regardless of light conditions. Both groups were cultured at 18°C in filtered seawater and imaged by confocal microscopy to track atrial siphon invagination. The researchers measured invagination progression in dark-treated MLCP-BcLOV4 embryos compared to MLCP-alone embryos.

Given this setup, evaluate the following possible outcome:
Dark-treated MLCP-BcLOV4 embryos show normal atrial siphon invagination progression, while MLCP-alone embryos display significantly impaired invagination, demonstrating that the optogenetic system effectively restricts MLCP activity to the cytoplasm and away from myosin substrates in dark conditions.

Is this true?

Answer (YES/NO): NO